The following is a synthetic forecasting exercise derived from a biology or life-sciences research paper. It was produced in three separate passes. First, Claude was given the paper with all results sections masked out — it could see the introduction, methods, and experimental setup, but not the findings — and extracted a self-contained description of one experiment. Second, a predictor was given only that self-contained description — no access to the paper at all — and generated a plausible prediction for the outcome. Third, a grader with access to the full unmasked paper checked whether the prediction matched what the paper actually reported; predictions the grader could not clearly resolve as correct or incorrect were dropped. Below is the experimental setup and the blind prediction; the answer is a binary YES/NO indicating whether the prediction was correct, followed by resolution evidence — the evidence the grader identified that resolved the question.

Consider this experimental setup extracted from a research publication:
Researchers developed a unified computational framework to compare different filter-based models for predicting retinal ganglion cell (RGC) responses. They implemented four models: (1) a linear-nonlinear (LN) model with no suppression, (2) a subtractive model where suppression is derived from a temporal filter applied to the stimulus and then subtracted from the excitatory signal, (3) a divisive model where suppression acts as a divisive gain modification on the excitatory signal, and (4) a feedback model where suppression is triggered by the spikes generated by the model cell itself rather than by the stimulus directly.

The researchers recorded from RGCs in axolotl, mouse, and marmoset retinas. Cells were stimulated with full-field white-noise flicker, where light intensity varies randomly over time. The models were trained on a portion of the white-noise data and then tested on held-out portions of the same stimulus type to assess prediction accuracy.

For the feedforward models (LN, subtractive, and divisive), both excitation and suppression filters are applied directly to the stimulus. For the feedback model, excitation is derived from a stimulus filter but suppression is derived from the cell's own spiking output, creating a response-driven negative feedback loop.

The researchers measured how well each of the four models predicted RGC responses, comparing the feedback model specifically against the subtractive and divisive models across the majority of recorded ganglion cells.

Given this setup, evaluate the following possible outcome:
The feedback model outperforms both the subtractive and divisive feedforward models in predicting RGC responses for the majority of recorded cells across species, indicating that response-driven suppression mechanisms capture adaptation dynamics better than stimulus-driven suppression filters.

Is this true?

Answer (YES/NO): NO